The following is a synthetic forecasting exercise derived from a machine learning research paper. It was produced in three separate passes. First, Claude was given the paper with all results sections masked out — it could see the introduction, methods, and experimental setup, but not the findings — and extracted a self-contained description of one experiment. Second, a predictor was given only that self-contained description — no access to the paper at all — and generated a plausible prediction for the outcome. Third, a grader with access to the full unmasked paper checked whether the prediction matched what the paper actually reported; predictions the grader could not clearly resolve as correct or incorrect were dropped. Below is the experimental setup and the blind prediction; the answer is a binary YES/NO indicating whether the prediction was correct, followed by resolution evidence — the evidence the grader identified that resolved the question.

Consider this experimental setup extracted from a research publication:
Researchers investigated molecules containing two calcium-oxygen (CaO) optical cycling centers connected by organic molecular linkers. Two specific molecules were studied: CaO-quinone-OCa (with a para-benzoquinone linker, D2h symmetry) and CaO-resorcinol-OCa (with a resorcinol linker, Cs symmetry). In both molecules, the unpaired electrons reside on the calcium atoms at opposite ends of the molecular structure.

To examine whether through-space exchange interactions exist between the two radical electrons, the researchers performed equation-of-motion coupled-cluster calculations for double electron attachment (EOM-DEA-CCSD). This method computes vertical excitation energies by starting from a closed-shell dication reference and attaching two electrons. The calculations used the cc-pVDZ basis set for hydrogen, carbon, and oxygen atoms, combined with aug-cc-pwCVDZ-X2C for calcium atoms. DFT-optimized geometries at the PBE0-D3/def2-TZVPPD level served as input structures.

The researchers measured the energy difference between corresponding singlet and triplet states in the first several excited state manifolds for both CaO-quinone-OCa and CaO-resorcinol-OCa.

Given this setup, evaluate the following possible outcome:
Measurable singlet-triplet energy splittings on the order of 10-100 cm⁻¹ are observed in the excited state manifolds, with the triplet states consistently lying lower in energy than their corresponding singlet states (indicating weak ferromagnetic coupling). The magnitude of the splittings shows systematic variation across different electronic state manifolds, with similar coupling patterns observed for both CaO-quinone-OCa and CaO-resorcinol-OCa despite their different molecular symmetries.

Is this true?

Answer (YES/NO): NO